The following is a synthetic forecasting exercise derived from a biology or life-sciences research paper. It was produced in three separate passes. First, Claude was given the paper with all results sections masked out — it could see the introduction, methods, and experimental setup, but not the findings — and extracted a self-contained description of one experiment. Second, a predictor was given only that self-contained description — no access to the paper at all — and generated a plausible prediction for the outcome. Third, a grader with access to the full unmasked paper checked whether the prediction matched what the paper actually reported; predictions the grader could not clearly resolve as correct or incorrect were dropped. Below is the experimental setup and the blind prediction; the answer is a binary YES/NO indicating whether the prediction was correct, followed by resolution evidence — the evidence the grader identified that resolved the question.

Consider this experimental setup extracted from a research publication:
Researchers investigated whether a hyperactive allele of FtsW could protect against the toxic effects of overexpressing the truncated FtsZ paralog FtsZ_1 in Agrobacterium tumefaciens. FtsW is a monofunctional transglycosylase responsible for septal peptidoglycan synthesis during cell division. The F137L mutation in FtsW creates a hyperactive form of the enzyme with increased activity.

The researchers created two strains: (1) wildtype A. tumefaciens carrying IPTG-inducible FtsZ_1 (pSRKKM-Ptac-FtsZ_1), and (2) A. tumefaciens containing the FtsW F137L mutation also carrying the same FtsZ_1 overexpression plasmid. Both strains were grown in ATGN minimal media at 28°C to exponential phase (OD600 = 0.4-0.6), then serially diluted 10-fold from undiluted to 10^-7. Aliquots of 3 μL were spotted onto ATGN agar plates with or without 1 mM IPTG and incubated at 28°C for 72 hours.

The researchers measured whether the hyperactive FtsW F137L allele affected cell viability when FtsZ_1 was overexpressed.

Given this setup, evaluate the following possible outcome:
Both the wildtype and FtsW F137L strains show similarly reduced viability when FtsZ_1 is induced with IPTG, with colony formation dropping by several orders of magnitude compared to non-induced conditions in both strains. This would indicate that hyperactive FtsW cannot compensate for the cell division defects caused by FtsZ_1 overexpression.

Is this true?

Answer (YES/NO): NO